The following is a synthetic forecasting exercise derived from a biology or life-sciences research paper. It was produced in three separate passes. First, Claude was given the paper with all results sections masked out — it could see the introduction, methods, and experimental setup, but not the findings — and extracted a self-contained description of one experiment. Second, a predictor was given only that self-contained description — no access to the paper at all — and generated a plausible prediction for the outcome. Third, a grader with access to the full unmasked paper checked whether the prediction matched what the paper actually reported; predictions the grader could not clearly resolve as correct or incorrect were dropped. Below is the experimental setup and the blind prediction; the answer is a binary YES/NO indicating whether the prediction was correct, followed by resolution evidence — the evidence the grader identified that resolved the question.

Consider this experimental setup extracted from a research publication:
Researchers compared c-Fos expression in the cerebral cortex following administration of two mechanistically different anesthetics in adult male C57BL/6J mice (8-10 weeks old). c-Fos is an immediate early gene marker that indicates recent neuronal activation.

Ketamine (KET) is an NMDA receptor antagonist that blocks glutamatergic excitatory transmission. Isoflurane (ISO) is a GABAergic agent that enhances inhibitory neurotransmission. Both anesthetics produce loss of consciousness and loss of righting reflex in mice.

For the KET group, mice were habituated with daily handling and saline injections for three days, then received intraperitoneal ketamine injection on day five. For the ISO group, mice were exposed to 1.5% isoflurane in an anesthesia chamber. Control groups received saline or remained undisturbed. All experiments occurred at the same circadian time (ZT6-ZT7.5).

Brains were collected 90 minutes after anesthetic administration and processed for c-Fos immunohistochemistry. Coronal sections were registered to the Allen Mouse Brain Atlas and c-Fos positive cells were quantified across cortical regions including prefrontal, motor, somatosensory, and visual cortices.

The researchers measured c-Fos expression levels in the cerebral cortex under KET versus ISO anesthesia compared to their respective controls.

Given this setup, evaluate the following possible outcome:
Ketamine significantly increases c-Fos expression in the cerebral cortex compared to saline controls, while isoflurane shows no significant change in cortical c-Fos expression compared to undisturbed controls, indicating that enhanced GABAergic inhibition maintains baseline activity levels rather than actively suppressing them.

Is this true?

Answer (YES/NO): NO